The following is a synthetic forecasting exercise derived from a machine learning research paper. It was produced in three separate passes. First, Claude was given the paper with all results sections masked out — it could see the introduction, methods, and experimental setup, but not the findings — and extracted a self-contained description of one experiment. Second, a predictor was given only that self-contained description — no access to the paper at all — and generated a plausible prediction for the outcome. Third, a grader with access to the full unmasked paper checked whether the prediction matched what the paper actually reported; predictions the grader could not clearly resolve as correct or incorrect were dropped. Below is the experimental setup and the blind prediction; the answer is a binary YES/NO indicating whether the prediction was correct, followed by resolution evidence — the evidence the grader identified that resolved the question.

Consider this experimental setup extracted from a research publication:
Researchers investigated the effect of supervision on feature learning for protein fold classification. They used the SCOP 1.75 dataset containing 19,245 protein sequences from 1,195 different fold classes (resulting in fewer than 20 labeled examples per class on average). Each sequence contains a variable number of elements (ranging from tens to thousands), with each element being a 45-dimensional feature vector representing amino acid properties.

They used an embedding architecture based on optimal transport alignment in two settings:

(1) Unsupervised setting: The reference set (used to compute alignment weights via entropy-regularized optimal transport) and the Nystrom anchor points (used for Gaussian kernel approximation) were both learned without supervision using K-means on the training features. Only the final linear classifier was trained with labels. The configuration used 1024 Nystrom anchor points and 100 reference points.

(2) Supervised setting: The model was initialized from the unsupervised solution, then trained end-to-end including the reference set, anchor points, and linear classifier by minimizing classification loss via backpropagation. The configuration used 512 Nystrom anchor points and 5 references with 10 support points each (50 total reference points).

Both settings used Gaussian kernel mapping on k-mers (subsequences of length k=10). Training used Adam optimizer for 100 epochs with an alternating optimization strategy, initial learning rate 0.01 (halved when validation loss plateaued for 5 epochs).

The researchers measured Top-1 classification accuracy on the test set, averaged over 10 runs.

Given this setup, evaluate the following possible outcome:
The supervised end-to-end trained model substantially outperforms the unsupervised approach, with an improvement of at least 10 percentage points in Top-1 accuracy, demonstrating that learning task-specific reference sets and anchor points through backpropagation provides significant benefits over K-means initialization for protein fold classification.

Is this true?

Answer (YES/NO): NO